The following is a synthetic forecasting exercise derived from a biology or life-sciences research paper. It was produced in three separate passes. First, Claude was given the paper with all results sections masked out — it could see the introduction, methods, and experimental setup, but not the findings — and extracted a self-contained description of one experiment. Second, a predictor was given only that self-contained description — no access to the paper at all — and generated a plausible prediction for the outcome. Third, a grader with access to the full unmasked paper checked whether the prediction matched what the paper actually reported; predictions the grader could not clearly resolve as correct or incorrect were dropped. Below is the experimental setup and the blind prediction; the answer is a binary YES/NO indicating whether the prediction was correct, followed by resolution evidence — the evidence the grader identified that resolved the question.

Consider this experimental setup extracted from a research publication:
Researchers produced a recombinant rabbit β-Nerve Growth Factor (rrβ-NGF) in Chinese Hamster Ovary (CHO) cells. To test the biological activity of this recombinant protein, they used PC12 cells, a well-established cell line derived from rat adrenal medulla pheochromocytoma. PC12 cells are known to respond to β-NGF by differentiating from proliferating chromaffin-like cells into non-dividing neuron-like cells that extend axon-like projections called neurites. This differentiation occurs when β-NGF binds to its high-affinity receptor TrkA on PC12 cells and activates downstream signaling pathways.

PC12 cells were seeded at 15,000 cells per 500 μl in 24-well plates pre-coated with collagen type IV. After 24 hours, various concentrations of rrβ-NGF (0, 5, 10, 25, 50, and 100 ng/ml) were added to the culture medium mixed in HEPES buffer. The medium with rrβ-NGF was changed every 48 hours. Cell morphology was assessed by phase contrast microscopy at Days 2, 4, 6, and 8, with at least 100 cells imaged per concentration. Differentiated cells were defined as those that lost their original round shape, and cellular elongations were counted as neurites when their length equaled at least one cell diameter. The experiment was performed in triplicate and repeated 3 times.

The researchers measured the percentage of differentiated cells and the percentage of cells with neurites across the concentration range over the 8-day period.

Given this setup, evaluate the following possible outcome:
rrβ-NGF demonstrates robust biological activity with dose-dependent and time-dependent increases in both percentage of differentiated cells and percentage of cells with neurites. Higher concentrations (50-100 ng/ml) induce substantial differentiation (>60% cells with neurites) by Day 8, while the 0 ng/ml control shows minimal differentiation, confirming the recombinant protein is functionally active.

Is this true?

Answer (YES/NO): NO